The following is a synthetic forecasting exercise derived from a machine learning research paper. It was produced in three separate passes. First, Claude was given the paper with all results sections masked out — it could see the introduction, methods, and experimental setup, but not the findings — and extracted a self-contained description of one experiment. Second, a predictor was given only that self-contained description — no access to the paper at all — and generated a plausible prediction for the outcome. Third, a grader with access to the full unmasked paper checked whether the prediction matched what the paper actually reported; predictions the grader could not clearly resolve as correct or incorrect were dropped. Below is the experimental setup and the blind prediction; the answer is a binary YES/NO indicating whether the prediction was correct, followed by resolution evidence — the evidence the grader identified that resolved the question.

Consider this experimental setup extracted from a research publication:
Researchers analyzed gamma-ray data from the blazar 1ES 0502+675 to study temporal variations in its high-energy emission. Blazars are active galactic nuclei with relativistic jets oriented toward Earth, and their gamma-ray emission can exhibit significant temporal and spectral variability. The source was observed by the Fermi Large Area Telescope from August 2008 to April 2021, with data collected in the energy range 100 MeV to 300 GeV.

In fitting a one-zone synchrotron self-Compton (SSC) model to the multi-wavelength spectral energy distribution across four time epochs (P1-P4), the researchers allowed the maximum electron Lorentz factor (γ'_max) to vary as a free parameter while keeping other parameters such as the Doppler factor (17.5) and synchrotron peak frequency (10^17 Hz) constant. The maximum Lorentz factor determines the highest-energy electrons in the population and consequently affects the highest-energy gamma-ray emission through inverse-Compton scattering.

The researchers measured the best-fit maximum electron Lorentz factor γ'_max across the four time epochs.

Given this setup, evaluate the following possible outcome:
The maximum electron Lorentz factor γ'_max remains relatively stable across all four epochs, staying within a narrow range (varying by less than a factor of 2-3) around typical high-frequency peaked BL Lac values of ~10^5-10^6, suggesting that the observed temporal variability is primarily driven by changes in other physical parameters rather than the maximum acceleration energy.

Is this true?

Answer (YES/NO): NO